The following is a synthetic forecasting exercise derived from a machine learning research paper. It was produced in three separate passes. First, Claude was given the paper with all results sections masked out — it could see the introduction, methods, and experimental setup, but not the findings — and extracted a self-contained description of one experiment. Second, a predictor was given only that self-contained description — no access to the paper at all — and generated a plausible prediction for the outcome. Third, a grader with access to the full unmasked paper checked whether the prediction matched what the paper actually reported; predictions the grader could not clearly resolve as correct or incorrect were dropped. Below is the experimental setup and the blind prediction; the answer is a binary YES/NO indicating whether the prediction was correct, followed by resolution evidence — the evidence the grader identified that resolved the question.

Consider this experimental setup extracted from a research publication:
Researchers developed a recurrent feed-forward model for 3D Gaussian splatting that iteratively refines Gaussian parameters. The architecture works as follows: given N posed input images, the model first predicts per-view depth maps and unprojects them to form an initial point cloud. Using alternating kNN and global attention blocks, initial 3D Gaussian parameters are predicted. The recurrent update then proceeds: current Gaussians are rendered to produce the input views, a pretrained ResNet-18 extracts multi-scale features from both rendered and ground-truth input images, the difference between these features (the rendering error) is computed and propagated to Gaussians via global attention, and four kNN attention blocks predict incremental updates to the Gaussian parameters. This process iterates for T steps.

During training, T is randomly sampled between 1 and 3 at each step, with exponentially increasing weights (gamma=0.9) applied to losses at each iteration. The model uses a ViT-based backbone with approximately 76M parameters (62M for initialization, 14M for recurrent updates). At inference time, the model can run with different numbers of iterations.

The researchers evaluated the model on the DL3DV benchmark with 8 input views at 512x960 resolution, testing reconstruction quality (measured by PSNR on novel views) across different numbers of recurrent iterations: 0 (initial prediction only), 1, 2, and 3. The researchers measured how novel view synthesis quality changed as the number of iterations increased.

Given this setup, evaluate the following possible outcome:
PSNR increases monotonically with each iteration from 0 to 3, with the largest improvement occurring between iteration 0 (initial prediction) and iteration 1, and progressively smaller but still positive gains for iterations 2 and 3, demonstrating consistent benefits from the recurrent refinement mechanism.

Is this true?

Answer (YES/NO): YES